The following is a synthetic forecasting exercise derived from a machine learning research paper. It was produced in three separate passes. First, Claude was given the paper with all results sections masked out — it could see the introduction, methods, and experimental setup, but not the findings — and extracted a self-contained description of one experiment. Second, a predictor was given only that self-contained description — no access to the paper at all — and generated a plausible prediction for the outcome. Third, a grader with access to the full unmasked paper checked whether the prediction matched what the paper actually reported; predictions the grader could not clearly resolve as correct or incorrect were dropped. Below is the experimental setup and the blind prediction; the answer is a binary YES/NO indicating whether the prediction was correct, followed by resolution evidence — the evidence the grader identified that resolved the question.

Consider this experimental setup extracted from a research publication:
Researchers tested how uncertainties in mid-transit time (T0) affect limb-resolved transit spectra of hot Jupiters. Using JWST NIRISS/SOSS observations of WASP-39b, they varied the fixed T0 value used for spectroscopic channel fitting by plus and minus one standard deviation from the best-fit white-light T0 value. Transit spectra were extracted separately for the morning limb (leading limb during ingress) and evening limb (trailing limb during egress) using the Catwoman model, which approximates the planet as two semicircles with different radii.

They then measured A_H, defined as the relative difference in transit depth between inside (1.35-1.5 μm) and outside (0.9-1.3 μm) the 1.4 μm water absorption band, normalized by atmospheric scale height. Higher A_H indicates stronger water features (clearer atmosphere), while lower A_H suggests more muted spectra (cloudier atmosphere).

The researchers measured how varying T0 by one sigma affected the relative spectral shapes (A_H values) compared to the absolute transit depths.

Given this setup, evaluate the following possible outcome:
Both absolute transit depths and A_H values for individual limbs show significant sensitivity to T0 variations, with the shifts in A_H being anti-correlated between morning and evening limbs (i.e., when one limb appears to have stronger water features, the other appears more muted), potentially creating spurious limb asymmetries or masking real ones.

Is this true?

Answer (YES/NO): NO